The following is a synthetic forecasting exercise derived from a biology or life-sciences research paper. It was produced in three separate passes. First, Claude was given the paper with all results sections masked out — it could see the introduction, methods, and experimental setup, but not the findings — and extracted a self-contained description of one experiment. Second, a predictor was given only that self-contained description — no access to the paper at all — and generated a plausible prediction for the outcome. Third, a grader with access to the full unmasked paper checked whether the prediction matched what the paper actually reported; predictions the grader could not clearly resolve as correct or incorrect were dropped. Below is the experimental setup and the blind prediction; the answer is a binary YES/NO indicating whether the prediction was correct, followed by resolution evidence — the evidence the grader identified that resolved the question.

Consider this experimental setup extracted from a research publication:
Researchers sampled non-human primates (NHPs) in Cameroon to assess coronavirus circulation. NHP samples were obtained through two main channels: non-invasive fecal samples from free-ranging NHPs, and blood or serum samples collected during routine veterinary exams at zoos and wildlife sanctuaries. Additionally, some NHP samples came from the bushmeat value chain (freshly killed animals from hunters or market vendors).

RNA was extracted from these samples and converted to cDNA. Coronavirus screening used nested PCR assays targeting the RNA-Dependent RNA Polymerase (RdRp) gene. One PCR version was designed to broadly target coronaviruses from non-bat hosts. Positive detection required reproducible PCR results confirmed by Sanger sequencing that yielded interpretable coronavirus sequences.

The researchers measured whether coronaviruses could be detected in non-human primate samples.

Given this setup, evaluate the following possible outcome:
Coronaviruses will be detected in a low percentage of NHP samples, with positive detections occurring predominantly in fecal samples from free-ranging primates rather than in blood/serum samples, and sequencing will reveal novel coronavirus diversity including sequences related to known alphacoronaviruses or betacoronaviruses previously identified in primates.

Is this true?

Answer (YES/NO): NO